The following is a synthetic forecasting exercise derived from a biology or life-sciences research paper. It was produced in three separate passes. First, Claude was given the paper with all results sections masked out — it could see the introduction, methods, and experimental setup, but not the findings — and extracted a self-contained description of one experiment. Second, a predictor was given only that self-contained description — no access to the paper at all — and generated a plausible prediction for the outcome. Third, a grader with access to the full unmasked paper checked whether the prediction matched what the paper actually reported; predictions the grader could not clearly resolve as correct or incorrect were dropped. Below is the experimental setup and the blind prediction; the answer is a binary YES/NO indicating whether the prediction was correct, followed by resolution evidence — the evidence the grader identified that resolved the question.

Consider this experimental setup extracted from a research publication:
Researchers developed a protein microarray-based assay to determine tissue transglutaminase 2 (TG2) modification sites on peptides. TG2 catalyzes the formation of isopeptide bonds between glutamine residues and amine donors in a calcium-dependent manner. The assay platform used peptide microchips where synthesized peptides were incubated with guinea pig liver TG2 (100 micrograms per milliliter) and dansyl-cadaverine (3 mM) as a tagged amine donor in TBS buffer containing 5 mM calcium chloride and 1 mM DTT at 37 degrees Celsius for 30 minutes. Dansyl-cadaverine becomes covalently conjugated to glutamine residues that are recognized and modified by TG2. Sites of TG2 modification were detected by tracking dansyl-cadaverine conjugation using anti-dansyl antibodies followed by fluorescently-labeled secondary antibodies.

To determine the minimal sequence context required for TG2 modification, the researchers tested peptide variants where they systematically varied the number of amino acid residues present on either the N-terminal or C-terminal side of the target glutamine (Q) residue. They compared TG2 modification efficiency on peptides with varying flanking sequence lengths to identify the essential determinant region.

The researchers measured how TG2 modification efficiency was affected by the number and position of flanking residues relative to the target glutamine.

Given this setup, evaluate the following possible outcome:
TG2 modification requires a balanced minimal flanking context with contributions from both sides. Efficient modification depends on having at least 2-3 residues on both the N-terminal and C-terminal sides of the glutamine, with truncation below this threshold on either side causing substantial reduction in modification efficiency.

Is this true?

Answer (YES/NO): NO